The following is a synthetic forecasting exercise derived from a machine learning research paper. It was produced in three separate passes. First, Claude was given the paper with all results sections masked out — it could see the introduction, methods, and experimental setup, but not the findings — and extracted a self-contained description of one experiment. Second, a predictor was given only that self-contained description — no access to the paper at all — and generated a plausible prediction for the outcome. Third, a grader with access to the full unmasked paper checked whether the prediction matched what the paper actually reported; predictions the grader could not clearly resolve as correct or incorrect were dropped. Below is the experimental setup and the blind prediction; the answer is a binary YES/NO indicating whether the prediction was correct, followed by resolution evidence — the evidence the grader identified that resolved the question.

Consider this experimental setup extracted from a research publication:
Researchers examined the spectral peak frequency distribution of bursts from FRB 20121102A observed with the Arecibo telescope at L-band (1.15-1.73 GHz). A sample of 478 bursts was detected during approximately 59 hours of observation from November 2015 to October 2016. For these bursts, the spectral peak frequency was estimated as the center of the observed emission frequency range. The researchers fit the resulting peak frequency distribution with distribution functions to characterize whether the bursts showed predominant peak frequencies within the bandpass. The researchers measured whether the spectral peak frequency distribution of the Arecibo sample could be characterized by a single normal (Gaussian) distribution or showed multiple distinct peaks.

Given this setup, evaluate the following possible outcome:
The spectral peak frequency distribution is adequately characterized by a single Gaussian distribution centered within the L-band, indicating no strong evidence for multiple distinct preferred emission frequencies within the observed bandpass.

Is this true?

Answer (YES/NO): YES